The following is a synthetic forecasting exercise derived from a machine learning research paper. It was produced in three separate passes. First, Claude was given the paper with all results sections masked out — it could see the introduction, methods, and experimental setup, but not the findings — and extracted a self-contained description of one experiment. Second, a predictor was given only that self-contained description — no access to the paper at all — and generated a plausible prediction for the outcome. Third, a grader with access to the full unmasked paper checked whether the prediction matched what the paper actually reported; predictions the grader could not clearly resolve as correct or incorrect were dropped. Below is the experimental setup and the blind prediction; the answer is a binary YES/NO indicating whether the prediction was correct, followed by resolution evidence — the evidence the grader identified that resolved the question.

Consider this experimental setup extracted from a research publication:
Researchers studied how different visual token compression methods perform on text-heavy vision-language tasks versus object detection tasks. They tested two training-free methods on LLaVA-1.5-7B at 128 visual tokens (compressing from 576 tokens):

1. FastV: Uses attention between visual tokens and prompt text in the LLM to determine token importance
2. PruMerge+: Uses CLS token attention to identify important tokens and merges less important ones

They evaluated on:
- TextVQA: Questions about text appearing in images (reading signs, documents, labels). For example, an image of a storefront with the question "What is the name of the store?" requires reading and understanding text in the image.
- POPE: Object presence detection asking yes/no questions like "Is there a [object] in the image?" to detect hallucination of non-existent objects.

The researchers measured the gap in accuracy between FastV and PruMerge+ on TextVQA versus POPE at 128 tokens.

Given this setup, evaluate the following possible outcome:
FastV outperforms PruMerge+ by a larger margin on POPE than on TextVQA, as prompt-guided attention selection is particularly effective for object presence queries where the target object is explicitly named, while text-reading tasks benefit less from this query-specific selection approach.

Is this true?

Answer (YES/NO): NO